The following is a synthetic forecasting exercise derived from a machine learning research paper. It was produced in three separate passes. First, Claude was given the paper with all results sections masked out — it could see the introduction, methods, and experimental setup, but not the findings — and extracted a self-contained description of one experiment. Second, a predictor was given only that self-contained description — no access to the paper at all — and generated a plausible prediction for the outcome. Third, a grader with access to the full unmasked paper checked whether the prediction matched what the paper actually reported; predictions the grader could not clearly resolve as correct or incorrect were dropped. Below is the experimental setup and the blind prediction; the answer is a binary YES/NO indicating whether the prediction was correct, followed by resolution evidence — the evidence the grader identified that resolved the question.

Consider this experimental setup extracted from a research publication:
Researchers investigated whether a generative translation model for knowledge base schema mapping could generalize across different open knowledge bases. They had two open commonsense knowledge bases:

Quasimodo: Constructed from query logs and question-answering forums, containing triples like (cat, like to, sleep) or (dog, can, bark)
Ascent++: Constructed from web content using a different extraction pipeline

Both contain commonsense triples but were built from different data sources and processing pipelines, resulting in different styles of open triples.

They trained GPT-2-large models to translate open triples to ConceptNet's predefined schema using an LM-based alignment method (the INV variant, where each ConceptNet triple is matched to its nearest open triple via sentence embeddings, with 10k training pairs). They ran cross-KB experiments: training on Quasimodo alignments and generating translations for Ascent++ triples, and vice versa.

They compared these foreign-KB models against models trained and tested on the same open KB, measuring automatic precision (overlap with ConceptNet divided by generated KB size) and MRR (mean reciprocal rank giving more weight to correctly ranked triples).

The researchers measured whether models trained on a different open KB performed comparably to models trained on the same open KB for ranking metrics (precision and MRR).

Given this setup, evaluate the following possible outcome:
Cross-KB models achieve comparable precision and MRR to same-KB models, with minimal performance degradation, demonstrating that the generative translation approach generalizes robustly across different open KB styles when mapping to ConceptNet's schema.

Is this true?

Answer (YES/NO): YES